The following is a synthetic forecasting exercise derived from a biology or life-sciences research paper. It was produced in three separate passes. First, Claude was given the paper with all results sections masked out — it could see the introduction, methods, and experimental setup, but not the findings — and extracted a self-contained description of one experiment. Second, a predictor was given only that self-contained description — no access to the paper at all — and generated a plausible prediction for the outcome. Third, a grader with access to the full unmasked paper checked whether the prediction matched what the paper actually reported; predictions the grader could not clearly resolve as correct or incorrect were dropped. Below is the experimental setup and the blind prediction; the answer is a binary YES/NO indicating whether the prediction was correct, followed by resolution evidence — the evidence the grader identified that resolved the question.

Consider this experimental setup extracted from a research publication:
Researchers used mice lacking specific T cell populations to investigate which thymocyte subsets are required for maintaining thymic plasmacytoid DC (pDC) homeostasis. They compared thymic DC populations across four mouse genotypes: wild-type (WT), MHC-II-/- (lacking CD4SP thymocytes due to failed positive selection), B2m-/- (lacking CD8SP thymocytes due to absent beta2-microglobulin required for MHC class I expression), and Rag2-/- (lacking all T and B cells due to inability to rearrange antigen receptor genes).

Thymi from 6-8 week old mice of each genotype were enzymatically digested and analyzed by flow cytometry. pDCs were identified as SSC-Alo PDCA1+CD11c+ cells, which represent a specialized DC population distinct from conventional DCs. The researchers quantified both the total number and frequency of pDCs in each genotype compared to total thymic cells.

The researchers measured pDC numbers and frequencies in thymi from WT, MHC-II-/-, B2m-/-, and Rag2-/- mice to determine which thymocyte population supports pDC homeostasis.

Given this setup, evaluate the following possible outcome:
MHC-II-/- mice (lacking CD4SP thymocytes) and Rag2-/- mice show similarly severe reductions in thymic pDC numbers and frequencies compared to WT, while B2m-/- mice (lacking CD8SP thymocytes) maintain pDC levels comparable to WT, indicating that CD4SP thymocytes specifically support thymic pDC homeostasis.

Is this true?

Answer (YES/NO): NO